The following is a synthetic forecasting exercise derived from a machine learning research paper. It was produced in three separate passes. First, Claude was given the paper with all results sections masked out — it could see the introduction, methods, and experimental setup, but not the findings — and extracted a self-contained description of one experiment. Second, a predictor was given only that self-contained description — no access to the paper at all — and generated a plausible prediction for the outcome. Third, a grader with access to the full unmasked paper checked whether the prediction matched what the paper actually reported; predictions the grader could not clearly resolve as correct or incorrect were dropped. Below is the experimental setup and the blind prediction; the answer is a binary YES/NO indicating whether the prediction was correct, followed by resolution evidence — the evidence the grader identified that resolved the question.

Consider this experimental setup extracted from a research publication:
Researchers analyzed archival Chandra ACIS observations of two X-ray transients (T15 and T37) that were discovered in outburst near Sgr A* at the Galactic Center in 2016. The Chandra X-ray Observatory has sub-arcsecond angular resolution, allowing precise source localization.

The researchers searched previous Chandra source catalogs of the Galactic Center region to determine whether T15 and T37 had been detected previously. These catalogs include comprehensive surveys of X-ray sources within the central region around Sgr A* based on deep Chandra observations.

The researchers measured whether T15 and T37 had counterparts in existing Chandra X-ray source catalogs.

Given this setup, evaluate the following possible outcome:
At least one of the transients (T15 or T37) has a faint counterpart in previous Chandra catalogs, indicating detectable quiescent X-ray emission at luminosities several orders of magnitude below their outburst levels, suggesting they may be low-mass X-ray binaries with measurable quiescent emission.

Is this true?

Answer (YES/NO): NO